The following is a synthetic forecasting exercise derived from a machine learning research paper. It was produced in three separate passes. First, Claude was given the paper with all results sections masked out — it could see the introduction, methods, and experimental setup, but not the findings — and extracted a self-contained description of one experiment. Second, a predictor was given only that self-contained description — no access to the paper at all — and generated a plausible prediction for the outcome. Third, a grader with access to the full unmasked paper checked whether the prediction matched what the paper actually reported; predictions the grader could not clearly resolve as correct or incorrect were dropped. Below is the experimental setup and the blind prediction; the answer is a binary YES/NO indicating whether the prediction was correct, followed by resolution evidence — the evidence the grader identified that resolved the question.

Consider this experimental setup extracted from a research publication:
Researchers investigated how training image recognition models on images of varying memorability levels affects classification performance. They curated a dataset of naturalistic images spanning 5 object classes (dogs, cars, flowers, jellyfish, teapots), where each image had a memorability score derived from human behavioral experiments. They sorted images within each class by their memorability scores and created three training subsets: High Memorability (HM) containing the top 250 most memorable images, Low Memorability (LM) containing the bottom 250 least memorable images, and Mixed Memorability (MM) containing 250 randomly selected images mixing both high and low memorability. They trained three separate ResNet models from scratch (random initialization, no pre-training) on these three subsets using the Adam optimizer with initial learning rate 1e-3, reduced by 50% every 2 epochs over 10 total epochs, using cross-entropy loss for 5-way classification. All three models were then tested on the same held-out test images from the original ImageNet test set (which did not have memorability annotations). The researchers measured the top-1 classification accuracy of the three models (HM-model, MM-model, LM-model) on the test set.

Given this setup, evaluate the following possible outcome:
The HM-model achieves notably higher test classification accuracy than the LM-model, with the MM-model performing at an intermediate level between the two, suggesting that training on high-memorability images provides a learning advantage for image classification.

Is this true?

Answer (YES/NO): NO